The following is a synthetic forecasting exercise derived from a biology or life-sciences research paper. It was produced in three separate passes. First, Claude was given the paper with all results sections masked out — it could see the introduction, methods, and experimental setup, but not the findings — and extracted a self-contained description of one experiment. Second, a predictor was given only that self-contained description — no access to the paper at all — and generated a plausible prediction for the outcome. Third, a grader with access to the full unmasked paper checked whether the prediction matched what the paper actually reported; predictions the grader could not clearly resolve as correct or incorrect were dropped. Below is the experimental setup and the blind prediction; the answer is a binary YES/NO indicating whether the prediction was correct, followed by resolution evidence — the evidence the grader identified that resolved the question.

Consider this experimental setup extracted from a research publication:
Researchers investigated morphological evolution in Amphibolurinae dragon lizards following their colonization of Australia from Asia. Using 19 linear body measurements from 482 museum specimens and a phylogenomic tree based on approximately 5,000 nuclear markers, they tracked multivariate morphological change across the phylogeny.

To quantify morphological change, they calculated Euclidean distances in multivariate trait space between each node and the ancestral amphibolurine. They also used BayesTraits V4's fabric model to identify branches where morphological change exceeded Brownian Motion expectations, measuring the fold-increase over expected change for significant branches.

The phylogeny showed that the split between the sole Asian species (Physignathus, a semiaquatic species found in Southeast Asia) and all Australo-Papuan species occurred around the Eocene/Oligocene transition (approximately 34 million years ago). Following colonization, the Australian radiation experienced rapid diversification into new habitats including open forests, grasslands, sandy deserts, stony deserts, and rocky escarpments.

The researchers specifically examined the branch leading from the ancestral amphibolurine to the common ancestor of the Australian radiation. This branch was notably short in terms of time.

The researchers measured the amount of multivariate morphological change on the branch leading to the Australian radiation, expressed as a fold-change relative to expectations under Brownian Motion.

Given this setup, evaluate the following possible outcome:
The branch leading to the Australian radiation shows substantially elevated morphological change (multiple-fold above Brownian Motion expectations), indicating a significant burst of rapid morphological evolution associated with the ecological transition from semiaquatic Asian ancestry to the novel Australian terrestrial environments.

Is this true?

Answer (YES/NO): NO